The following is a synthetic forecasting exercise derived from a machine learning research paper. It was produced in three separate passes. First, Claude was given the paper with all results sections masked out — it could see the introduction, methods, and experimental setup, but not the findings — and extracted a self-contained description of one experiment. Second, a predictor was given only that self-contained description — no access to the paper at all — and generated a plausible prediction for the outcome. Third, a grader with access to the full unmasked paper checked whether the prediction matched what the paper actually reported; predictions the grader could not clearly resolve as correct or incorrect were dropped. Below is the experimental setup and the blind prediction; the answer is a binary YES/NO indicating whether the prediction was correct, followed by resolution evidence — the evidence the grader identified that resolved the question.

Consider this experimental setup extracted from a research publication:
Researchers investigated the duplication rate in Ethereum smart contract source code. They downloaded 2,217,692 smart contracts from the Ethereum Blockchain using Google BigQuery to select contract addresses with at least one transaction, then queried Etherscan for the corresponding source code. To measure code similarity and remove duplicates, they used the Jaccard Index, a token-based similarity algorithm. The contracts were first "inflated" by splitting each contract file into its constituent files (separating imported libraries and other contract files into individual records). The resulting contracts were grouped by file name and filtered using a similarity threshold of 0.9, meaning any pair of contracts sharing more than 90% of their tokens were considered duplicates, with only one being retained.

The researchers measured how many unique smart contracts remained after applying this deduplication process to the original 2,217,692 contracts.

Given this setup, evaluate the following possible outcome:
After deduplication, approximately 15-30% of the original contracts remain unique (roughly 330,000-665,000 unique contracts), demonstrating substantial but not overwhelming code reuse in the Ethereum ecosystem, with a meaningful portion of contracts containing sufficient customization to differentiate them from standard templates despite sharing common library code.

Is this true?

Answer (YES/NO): NO